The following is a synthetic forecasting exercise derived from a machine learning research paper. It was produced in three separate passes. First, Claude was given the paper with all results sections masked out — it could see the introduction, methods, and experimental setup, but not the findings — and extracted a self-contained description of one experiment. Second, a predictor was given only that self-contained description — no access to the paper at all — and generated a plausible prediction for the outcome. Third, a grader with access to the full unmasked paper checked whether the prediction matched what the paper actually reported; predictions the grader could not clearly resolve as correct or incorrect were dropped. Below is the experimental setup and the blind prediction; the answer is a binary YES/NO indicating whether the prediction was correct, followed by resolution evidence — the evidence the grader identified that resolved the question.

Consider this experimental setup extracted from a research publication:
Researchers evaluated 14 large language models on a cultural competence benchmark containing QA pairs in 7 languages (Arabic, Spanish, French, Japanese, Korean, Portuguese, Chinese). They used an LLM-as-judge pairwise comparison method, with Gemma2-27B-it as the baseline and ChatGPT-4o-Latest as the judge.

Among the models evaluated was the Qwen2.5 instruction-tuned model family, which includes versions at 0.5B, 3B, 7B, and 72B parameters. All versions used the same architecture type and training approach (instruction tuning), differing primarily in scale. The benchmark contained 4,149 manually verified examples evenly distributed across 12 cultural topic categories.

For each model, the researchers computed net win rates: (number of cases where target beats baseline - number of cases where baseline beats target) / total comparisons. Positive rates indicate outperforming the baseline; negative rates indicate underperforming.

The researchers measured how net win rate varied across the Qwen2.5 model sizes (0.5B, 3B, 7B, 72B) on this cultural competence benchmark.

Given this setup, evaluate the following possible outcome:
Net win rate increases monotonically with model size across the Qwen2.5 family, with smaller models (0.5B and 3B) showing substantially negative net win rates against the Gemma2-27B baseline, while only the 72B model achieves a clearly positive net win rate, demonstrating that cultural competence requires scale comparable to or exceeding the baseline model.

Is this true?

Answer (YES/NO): YES